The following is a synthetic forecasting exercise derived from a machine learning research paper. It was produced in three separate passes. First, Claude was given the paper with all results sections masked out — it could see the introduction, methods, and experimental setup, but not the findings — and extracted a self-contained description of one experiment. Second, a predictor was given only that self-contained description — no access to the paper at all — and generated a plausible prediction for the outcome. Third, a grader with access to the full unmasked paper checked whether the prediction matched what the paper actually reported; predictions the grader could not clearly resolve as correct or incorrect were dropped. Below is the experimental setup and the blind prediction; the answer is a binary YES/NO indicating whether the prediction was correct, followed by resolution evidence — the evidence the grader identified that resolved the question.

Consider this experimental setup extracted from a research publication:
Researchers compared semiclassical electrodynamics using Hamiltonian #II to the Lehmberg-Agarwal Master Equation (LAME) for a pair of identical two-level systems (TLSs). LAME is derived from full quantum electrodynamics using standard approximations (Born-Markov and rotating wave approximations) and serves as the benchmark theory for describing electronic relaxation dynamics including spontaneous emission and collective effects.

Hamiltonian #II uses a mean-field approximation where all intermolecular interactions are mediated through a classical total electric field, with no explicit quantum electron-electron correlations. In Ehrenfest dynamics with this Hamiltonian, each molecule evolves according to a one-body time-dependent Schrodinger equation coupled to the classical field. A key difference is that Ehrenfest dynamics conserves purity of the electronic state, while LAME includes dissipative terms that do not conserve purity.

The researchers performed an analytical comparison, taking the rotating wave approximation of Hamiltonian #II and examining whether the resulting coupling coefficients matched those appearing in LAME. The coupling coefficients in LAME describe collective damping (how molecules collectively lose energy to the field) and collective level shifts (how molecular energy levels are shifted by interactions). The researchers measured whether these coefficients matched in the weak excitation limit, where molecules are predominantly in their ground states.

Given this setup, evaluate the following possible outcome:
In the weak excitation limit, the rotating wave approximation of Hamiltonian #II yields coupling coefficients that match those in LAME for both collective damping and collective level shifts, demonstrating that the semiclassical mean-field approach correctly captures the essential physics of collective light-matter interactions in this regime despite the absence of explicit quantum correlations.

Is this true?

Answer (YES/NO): YES